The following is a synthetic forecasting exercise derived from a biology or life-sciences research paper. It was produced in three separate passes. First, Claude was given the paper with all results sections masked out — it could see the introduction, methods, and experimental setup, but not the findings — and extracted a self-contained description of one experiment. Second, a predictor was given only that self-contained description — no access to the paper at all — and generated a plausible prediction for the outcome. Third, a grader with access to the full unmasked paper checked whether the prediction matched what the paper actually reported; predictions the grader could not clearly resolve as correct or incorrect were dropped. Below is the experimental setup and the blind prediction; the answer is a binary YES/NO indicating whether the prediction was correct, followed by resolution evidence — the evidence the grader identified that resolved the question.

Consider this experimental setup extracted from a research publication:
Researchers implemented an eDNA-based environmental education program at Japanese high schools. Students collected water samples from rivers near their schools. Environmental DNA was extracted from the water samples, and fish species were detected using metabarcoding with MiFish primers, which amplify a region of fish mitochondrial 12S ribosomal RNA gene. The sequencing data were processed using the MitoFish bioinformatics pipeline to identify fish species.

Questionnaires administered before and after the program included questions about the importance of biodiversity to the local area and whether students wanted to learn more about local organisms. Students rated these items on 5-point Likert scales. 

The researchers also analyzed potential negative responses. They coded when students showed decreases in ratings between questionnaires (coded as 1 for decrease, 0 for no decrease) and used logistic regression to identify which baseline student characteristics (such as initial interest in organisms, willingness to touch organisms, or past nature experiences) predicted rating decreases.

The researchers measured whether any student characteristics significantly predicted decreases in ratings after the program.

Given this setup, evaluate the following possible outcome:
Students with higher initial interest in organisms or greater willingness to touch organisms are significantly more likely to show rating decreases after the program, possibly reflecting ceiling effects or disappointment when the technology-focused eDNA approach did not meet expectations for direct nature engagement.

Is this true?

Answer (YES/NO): NO